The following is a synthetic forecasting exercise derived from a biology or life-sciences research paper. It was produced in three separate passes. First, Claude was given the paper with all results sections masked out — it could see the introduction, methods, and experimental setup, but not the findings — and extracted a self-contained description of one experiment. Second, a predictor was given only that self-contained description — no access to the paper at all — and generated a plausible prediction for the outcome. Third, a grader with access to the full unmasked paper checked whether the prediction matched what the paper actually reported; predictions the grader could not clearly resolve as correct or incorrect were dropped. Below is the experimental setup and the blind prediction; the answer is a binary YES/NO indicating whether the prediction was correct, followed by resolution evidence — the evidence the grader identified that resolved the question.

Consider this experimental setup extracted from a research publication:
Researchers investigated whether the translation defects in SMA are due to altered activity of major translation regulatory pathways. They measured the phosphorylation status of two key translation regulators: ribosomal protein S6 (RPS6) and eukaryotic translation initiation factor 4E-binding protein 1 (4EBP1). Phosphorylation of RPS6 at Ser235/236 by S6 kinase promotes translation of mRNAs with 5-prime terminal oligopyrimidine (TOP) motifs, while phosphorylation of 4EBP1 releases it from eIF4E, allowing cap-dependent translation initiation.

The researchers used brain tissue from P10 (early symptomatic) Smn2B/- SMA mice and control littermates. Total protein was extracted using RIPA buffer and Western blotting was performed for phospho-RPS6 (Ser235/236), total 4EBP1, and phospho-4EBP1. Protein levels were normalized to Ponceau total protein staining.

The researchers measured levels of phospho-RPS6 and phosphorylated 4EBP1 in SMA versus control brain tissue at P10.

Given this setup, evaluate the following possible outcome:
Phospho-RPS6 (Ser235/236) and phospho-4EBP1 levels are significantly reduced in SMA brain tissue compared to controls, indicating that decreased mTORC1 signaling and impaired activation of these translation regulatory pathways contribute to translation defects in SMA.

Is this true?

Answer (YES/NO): NO